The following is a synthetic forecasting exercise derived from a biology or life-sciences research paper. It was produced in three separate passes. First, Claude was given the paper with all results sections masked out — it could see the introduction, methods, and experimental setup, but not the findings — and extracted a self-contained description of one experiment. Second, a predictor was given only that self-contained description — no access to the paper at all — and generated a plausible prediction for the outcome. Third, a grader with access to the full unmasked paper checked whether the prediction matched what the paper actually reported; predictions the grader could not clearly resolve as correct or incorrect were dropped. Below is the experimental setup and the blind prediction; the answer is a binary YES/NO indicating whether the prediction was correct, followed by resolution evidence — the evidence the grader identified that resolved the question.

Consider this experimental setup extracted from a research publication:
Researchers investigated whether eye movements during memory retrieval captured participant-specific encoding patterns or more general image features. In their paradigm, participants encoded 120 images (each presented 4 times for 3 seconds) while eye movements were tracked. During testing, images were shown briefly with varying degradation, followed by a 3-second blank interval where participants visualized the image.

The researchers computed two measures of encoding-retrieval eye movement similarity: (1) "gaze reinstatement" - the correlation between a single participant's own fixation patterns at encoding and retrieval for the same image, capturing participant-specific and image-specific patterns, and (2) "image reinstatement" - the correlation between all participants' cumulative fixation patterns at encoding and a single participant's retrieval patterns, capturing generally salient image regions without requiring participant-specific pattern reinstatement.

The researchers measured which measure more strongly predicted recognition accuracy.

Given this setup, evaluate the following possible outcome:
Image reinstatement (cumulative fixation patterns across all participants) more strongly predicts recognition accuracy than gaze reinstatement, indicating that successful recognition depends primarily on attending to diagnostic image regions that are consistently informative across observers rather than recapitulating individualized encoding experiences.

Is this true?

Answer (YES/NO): NO